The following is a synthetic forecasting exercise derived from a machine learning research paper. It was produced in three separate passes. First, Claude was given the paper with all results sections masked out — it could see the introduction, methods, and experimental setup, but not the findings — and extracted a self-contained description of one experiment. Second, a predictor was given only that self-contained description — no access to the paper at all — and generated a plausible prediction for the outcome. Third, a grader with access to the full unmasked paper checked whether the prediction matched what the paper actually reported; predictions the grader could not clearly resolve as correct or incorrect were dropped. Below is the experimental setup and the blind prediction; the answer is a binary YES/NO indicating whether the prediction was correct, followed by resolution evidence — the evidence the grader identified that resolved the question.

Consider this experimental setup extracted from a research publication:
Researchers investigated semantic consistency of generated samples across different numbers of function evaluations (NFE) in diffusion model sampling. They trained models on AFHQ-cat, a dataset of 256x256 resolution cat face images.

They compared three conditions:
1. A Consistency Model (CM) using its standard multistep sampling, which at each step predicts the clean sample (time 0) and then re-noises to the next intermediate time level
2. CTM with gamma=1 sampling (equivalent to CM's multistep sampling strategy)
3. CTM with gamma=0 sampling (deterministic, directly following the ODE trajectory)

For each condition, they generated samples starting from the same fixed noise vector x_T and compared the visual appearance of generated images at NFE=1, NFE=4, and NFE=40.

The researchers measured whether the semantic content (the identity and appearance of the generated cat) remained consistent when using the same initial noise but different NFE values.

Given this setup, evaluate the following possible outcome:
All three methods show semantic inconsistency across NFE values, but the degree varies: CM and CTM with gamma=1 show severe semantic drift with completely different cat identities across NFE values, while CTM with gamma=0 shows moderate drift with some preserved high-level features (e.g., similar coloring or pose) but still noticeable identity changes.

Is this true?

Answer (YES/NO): NO